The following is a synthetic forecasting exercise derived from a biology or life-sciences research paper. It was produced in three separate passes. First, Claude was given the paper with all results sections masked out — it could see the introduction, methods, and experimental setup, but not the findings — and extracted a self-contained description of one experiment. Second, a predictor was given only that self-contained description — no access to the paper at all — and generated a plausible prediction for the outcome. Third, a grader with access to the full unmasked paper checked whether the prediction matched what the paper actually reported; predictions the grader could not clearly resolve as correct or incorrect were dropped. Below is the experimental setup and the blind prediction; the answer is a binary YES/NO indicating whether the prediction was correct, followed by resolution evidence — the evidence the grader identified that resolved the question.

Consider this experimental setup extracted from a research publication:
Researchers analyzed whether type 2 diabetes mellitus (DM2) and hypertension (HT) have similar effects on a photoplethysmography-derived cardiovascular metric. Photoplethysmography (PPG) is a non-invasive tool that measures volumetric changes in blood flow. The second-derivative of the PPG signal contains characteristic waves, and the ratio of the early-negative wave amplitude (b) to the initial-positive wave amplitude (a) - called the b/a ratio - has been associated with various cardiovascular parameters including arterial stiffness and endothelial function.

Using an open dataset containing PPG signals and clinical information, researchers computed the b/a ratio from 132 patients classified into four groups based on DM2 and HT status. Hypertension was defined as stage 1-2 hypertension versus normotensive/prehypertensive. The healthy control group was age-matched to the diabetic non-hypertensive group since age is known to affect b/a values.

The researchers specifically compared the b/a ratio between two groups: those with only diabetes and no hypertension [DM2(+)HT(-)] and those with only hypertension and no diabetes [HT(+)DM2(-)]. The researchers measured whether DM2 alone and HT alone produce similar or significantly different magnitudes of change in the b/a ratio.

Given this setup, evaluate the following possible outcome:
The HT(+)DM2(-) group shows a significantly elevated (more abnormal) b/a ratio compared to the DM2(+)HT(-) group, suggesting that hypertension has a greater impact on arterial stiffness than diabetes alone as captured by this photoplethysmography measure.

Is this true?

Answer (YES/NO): NO